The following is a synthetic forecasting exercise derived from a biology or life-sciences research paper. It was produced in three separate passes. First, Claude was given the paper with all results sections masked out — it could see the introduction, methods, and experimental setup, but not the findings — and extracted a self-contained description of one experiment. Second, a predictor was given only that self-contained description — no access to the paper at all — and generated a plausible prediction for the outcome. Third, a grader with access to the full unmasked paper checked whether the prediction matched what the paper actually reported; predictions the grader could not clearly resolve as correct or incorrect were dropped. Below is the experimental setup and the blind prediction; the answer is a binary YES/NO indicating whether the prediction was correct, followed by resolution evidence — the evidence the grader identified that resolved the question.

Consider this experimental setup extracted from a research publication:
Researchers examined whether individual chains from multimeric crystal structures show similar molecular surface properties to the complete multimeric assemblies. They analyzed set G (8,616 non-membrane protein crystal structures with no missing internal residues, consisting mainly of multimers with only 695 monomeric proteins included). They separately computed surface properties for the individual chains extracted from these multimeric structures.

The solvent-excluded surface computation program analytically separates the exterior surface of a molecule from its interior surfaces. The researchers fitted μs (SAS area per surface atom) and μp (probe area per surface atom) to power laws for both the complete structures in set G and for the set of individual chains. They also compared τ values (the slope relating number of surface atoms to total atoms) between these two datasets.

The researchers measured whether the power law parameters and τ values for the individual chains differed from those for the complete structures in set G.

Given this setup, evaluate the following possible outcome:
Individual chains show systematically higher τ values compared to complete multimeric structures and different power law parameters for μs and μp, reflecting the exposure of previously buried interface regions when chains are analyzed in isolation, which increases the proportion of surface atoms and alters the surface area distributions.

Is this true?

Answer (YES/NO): NO